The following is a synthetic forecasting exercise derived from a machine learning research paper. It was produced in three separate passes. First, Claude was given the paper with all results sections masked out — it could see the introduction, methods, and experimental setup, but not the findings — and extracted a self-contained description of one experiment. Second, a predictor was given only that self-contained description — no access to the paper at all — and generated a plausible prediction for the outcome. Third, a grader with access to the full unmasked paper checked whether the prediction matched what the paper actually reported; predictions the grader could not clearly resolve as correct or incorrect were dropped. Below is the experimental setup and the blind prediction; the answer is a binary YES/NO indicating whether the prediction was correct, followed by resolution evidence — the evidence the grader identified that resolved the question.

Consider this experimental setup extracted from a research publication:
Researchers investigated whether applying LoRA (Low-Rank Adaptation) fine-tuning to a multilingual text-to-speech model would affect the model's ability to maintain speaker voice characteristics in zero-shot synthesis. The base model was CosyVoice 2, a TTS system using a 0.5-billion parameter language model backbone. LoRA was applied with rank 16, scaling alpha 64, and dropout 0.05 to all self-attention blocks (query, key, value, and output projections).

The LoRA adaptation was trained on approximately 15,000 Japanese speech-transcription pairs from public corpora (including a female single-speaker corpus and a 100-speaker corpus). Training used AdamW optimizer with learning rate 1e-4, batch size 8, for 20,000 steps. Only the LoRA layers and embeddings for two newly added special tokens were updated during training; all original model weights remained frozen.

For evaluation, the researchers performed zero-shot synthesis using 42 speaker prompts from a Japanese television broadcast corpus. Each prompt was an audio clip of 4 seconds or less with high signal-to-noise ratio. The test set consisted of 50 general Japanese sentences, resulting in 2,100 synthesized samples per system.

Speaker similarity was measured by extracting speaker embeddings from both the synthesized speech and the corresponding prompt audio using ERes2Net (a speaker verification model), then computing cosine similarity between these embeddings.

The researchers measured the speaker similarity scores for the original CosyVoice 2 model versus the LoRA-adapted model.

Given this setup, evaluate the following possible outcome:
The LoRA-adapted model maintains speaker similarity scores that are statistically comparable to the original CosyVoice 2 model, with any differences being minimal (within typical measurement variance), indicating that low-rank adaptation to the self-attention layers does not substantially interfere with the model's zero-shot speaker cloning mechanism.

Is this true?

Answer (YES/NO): YES